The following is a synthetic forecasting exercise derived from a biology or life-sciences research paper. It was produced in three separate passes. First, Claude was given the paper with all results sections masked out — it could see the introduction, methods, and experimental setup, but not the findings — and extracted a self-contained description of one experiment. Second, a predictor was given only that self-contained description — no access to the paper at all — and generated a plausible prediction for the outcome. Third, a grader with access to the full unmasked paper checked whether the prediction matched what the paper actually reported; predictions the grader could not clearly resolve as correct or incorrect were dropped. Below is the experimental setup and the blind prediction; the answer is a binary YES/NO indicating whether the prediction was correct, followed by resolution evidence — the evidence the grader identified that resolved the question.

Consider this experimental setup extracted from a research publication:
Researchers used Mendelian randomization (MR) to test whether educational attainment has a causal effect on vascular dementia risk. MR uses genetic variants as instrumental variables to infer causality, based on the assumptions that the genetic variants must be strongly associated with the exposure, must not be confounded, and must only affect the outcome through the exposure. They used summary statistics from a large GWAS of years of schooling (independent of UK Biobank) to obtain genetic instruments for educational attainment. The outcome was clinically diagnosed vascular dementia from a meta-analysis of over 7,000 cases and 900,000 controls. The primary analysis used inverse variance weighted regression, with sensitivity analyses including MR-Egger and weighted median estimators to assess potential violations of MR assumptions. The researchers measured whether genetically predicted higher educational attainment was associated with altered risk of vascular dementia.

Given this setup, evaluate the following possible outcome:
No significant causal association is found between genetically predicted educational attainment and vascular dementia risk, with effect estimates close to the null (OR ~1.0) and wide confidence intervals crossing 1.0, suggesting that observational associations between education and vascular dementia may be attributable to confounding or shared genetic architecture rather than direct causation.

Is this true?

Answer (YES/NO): NO